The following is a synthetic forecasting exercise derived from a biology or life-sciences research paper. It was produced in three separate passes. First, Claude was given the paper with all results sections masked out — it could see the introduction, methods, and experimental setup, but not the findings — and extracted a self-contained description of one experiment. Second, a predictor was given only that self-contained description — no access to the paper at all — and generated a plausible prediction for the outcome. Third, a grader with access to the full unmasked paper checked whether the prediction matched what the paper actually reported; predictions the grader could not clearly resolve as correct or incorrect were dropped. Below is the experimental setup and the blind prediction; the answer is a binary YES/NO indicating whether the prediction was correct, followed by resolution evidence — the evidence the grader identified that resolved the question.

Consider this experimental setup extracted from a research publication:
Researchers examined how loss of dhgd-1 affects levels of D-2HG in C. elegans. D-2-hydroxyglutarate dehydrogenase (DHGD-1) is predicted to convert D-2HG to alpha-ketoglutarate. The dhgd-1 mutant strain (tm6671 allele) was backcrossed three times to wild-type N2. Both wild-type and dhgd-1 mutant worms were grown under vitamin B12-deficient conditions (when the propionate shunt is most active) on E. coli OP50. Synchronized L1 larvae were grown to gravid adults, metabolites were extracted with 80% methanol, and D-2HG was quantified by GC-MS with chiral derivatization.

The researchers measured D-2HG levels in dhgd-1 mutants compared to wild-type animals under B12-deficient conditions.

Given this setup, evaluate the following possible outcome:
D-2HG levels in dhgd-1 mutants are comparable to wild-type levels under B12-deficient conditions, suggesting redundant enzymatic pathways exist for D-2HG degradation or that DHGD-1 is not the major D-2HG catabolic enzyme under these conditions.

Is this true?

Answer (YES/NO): NO